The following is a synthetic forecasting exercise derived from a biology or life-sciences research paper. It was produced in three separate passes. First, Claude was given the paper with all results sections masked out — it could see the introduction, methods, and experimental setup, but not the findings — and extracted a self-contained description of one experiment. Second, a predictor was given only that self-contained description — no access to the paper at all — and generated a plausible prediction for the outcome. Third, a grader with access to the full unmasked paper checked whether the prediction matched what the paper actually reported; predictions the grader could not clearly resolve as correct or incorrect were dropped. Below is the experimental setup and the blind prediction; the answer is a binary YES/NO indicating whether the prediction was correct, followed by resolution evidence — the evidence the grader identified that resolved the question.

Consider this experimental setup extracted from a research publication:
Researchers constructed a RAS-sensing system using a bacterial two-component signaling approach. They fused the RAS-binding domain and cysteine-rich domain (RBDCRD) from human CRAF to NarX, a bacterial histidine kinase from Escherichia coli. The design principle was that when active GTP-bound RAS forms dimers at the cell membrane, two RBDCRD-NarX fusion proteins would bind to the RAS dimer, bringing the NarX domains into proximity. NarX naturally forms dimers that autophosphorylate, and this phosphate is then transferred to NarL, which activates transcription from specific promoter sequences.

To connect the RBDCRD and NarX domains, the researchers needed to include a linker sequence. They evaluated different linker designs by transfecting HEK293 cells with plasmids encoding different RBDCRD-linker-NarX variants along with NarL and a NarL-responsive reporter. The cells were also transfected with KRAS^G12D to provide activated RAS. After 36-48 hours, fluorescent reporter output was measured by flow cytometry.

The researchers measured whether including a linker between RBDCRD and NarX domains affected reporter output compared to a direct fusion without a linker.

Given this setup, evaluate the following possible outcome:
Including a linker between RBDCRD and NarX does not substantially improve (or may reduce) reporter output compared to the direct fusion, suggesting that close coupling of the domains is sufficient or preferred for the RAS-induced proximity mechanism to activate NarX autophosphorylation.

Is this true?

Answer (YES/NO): NO